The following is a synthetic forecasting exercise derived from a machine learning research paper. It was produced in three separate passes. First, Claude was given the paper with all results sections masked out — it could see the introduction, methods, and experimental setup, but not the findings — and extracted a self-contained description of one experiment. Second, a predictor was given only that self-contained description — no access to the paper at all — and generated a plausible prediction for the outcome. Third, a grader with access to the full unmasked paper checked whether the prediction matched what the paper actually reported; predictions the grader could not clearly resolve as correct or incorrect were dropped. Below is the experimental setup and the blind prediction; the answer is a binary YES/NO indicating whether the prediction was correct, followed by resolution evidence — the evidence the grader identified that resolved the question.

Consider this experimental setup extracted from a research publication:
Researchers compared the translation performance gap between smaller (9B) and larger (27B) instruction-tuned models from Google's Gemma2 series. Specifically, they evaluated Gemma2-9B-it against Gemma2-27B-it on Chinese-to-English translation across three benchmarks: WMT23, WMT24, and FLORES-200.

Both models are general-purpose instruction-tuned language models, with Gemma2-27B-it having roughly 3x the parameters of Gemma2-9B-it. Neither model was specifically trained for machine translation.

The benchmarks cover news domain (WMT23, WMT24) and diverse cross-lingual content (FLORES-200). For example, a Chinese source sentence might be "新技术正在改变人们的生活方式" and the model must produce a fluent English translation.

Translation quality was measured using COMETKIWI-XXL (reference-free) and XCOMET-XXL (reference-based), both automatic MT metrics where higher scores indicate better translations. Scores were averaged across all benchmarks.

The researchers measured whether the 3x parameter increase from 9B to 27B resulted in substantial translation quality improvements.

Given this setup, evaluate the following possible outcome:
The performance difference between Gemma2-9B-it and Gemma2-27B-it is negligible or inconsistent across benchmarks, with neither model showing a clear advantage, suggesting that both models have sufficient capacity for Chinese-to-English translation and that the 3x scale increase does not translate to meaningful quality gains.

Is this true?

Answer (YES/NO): NO